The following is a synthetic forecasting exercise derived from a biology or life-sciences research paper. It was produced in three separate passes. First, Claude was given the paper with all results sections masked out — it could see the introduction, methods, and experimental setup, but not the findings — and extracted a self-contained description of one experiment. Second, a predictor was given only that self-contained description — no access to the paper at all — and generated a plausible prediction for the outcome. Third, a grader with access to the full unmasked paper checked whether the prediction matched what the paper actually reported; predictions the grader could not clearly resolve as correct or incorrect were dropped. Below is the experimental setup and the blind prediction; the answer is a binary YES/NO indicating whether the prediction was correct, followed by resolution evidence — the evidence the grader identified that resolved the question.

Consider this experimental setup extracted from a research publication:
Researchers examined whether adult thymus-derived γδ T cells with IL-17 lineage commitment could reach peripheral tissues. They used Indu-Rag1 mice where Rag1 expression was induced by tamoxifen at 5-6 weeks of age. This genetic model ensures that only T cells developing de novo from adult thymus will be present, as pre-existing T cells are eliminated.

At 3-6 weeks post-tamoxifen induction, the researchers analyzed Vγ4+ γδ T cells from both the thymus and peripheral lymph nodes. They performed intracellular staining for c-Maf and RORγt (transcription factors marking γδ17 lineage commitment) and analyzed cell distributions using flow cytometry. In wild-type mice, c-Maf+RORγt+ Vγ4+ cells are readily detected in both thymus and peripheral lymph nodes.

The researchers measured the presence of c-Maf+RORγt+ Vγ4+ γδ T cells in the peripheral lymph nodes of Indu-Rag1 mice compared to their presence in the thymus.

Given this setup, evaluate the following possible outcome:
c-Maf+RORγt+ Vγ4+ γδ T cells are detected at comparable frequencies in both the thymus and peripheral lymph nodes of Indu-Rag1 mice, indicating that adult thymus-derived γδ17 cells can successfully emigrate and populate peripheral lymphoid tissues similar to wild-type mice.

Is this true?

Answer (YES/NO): NO